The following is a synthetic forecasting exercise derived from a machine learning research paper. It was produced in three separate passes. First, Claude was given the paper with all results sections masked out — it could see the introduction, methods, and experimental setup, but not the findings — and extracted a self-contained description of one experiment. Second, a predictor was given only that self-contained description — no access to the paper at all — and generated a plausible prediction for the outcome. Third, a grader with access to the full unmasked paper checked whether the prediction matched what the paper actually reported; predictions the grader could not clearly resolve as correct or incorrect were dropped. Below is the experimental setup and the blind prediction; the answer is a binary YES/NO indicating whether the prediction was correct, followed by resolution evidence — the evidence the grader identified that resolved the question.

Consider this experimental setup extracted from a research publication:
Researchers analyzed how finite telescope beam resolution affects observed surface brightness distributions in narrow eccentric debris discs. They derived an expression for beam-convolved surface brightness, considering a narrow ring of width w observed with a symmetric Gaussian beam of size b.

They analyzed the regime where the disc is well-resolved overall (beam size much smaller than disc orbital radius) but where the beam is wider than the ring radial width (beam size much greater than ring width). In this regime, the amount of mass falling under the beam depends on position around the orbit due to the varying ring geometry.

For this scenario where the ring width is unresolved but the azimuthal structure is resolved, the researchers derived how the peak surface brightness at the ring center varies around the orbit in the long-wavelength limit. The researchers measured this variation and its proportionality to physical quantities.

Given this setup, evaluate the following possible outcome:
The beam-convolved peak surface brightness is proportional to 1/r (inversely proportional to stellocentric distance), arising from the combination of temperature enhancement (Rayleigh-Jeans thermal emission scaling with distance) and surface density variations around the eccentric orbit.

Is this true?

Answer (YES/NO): NO